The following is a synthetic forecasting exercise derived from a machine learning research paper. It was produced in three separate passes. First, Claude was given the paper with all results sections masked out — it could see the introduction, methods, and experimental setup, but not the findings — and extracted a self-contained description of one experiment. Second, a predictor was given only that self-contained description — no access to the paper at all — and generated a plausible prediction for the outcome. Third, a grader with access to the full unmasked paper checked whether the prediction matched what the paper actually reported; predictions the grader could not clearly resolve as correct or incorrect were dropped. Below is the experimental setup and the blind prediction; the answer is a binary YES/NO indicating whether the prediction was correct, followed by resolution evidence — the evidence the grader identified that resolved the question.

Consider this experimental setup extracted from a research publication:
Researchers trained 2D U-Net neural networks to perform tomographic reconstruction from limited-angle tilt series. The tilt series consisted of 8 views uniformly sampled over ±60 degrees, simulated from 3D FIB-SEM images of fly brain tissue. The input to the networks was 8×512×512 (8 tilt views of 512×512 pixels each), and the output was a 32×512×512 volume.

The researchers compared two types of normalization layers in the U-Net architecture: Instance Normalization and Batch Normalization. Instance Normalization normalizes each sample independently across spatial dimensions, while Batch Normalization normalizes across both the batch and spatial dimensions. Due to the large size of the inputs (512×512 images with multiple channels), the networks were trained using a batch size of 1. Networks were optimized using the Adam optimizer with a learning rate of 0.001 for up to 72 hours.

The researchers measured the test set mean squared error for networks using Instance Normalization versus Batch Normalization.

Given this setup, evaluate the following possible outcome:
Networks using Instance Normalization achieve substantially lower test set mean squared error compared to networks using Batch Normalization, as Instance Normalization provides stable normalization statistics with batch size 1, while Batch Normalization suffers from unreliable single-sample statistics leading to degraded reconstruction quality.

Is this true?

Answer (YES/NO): YES